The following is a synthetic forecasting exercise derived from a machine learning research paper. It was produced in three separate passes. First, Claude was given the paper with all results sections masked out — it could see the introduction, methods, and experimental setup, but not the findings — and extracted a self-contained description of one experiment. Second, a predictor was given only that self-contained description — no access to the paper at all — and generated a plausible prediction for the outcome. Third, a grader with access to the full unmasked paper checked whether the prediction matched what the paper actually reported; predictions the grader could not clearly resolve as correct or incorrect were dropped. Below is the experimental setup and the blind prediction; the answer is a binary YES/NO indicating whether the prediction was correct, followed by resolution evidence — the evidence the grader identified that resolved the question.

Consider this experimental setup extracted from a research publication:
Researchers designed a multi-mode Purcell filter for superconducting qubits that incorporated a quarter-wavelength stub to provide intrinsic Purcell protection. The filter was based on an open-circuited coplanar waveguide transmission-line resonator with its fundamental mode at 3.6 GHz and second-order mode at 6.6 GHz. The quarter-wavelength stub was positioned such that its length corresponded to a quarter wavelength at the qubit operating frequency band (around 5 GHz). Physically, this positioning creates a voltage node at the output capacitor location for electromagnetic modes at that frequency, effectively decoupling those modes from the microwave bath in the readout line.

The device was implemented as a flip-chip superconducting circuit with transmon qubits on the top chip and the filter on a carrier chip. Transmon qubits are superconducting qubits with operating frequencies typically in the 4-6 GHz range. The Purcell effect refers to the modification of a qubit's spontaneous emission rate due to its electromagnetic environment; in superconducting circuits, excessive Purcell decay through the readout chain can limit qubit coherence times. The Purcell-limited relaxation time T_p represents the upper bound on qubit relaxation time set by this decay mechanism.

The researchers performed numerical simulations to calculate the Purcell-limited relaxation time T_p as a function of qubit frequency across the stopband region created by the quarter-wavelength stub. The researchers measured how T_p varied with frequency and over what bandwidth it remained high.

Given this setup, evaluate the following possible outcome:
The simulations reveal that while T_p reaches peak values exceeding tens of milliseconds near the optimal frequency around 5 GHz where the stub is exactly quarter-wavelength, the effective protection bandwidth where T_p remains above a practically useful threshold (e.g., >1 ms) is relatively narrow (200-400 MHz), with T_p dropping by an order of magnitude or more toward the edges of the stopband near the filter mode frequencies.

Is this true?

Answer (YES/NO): NO